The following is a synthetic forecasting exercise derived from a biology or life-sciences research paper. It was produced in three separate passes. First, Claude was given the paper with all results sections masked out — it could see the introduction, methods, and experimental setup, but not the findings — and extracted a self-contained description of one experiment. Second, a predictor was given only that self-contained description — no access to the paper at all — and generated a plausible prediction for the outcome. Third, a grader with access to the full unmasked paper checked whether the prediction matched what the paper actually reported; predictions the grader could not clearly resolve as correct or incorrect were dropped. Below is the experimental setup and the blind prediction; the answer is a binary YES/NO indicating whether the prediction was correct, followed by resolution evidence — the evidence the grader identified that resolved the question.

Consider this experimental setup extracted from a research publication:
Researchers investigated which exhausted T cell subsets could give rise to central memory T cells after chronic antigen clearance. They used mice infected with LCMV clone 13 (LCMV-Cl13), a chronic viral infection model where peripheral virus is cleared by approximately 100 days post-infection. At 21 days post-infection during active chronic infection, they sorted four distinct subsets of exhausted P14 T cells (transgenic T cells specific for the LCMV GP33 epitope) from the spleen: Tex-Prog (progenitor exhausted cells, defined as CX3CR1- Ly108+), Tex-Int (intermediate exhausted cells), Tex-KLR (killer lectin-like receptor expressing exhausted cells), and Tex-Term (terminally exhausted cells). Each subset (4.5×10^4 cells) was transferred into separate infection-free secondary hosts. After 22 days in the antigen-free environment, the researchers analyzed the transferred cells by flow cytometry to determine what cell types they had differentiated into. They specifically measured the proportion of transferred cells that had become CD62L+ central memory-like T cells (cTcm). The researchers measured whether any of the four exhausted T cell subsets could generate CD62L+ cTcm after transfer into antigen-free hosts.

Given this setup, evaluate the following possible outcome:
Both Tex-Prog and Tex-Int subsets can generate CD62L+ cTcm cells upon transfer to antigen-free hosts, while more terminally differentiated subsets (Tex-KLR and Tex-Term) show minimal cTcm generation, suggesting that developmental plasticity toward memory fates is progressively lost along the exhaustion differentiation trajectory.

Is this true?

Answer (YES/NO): NO